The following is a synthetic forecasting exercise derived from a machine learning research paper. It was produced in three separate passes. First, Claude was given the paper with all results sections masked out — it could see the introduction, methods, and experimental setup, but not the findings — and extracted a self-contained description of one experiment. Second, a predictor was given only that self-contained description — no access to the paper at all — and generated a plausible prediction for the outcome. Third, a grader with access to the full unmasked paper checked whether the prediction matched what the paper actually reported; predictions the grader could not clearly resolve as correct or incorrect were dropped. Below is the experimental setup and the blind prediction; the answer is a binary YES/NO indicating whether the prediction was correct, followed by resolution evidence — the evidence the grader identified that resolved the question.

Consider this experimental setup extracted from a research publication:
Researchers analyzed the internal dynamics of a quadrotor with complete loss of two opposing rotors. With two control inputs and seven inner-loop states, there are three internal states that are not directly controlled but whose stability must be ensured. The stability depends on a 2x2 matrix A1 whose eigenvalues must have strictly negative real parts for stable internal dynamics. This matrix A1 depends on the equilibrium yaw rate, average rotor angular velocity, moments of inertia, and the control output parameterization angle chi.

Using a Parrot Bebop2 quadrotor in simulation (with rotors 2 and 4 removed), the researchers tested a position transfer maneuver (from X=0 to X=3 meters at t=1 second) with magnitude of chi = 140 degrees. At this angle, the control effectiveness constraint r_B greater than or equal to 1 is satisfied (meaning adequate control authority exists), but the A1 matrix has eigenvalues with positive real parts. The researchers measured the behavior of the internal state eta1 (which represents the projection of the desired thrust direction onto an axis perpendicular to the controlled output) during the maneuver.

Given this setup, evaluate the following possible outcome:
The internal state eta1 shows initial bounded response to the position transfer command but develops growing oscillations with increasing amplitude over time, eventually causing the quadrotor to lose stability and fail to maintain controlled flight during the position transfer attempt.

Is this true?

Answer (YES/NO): YES